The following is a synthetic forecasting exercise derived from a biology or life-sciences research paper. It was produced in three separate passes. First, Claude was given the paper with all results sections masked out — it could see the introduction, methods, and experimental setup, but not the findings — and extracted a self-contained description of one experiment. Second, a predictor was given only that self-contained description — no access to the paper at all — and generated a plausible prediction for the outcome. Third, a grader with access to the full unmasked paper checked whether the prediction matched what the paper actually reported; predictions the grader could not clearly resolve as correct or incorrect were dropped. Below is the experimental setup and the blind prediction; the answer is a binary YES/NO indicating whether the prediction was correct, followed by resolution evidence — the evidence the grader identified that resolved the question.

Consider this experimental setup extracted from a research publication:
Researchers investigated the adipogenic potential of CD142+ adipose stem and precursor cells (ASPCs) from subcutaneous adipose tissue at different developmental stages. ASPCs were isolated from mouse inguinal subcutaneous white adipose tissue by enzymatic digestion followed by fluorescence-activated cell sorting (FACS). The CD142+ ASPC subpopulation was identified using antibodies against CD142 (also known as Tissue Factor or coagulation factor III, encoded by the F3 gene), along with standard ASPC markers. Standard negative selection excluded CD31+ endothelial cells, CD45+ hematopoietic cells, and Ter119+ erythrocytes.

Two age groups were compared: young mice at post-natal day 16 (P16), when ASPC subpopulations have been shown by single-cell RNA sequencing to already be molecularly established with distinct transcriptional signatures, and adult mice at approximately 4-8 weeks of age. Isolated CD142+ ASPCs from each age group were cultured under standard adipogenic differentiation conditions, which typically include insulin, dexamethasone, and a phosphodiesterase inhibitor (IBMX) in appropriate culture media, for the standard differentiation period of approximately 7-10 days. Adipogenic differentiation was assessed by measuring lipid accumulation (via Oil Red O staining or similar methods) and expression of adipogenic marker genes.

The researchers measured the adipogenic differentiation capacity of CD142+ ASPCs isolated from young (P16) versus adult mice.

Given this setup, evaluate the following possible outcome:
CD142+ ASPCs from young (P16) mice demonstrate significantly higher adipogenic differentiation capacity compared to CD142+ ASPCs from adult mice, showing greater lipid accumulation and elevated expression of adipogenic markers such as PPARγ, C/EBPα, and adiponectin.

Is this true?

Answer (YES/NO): YES